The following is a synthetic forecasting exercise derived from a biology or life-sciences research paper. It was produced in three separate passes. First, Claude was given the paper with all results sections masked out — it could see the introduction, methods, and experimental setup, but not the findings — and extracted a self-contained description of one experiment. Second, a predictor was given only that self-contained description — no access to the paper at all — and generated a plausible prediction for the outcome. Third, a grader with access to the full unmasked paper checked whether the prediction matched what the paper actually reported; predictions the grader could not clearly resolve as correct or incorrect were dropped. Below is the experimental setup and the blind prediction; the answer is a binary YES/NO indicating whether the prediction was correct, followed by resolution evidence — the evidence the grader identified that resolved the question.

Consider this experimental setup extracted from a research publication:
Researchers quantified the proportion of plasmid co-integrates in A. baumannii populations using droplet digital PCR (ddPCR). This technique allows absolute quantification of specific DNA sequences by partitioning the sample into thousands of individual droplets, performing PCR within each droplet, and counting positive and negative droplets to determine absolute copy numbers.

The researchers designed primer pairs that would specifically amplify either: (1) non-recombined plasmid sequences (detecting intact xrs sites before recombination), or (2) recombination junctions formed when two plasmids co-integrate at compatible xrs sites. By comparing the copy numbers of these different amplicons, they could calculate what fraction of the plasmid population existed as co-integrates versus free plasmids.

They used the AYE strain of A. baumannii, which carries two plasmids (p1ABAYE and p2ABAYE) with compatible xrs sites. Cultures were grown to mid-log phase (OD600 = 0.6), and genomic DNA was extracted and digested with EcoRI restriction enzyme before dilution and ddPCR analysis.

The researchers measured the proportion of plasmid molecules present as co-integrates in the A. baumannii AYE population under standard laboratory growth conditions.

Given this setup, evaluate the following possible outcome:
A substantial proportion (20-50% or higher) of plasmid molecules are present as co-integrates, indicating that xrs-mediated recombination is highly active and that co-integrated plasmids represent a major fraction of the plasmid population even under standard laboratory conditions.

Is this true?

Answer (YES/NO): NO